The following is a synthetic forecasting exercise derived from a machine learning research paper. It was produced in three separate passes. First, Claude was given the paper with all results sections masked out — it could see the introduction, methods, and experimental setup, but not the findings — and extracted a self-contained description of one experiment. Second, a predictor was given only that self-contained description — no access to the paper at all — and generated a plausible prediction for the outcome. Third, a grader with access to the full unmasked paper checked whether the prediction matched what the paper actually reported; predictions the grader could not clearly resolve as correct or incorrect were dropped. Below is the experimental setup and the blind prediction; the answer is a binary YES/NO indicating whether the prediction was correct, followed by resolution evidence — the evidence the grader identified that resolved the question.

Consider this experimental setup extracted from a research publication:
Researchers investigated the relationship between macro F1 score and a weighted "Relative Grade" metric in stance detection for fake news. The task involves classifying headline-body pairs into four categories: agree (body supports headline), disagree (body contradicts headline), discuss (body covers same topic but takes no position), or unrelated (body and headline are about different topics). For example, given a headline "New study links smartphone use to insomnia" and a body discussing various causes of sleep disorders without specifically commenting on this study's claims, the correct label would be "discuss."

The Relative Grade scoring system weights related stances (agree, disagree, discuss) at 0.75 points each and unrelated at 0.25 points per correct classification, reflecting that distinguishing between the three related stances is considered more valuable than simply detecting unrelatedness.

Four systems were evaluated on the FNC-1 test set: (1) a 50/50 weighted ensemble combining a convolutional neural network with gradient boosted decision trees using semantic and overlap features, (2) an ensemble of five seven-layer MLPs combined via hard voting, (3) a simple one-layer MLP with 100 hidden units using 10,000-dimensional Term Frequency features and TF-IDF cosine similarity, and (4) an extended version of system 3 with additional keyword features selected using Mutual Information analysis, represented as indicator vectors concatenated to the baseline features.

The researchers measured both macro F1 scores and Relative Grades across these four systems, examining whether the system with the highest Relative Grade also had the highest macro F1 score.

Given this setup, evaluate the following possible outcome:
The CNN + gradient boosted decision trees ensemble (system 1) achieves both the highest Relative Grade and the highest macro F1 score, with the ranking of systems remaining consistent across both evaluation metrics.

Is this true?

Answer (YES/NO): NO